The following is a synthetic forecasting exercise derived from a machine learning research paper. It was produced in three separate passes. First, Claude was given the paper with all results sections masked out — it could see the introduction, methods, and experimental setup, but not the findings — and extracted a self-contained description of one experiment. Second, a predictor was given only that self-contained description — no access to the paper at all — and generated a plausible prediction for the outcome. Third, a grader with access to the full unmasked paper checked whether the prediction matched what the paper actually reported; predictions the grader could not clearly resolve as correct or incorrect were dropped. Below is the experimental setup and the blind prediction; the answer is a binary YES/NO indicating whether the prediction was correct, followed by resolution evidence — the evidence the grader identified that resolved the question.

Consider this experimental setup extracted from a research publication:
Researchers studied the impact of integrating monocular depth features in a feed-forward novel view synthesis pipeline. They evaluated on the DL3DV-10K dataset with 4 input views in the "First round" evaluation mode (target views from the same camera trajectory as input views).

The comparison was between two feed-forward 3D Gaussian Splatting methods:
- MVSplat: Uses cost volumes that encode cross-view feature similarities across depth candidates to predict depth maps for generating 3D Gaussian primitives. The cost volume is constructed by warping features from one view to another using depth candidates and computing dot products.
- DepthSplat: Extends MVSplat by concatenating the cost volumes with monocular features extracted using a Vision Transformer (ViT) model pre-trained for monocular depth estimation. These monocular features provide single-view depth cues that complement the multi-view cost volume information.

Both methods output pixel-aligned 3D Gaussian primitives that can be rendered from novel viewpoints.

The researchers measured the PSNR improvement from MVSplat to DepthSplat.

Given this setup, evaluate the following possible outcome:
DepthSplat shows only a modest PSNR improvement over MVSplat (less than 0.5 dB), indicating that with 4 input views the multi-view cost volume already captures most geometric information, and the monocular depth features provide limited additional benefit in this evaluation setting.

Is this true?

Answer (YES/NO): NO